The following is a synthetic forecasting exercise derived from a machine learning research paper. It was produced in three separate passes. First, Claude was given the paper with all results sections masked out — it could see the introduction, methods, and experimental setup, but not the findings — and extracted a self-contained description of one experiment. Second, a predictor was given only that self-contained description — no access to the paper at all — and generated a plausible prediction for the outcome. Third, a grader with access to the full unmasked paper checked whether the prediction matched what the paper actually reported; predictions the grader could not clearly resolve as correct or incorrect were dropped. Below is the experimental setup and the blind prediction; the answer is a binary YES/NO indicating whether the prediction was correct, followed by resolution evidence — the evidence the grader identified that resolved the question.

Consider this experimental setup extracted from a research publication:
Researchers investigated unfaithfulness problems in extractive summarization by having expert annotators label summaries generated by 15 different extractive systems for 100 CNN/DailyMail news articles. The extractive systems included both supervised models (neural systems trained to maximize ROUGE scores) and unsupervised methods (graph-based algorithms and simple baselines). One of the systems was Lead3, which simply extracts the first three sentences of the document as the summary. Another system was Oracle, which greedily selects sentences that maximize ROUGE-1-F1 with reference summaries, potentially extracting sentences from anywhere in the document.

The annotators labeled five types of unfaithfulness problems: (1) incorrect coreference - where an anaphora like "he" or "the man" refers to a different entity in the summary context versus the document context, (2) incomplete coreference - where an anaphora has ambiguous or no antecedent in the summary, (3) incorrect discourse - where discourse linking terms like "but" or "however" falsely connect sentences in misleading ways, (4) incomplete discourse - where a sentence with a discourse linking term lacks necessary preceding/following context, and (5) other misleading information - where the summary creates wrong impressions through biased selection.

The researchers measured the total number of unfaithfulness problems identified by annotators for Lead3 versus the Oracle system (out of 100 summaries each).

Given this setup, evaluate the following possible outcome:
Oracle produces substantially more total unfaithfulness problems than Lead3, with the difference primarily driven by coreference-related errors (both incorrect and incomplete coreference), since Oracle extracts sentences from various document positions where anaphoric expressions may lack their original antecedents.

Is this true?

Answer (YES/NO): NO